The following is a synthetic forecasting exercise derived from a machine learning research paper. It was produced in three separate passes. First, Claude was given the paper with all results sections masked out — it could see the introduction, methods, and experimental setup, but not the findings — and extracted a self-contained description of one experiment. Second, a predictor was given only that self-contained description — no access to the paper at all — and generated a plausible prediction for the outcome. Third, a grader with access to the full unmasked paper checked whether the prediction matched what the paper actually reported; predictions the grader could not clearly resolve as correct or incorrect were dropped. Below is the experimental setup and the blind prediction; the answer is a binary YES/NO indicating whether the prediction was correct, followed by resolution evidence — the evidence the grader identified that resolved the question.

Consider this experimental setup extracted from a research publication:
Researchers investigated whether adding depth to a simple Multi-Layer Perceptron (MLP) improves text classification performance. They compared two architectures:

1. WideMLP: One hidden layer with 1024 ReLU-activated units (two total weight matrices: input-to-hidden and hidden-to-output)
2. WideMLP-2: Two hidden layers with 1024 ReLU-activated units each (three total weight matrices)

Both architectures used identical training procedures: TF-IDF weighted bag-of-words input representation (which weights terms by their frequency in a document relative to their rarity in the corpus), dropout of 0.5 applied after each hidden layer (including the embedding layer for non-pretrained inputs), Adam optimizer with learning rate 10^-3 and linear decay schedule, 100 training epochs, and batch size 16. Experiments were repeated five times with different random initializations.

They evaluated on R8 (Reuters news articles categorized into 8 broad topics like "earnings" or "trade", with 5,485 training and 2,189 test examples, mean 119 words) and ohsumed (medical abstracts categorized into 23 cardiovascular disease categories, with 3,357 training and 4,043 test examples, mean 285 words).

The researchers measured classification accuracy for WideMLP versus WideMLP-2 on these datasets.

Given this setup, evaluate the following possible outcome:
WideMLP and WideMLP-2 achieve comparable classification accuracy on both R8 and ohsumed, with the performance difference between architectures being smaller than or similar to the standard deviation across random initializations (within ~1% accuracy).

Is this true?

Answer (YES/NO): NO